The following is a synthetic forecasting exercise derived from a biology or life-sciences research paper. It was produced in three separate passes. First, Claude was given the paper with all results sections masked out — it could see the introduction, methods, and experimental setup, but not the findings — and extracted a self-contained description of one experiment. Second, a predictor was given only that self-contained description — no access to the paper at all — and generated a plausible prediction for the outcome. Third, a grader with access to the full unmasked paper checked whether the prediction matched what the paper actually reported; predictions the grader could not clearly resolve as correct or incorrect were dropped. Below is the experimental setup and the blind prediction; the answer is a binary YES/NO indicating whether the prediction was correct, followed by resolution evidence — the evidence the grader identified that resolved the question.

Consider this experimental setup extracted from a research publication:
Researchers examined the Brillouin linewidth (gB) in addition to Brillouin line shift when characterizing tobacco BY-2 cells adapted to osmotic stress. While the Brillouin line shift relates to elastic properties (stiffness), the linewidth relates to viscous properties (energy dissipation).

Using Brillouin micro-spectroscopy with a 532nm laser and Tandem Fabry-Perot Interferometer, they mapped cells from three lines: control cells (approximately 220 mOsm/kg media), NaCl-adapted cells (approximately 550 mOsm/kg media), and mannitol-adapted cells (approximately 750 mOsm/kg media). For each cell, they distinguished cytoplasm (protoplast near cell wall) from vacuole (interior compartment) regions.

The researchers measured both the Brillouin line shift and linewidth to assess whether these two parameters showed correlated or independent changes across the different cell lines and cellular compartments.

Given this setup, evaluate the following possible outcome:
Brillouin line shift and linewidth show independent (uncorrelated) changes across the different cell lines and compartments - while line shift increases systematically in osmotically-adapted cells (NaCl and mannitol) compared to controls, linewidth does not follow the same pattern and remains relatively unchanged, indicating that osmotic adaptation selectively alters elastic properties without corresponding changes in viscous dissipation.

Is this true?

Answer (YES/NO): NO